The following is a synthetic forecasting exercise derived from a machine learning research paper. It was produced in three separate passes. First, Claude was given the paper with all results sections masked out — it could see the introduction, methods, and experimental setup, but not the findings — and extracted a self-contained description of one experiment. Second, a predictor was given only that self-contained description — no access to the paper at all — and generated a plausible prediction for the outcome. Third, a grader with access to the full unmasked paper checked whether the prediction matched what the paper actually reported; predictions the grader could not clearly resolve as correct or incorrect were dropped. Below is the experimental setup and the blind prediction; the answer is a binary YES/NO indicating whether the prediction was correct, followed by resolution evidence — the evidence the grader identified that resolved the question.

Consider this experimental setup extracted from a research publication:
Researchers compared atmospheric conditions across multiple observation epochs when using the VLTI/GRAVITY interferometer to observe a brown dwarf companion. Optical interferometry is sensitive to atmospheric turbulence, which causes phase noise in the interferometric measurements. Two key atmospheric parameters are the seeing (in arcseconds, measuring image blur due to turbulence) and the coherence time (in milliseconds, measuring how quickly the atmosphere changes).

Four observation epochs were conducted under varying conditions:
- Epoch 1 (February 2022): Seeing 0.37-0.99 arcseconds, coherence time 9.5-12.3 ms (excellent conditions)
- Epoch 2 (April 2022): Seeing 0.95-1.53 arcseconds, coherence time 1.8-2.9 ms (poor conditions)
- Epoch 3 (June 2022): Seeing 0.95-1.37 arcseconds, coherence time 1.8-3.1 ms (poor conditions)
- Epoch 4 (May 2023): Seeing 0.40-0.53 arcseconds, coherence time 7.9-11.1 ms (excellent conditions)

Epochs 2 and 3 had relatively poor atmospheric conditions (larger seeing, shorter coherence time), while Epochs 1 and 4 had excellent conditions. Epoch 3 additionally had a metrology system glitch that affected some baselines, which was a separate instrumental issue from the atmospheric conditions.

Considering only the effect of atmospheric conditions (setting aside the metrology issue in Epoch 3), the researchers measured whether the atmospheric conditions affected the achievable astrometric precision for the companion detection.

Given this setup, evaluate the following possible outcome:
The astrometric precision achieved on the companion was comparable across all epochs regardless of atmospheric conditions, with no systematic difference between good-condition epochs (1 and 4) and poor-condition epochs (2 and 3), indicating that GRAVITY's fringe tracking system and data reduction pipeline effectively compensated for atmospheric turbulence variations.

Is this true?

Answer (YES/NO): YES